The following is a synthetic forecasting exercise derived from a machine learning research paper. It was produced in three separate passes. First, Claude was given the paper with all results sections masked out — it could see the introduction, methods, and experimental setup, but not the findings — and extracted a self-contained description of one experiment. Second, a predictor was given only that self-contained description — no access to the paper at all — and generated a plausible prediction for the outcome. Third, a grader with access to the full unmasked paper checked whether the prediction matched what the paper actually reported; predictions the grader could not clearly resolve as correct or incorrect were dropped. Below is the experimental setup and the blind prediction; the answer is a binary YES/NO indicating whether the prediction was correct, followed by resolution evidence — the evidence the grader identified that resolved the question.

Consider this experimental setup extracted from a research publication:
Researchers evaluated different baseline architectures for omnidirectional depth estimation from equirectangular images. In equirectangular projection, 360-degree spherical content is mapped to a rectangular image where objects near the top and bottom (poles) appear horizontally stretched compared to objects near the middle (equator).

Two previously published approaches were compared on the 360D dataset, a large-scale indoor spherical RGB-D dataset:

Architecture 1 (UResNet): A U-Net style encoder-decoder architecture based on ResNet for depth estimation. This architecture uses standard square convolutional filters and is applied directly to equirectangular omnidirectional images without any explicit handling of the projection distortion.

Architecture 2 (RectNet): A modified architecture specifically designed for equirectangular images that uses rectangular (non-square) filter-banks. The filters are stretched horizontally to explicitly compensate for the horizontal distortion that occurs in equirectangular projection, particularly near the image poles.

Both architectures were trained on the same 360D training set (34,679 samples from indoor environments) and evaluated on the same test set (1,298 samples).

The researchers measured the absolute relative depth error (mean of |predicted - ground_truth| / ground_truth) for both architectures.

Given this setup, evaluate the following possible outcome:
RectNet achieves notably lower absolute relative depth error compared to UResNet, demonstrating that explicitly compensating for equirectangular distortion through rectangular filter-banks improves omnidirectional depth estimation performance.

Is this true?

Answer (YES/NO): YES